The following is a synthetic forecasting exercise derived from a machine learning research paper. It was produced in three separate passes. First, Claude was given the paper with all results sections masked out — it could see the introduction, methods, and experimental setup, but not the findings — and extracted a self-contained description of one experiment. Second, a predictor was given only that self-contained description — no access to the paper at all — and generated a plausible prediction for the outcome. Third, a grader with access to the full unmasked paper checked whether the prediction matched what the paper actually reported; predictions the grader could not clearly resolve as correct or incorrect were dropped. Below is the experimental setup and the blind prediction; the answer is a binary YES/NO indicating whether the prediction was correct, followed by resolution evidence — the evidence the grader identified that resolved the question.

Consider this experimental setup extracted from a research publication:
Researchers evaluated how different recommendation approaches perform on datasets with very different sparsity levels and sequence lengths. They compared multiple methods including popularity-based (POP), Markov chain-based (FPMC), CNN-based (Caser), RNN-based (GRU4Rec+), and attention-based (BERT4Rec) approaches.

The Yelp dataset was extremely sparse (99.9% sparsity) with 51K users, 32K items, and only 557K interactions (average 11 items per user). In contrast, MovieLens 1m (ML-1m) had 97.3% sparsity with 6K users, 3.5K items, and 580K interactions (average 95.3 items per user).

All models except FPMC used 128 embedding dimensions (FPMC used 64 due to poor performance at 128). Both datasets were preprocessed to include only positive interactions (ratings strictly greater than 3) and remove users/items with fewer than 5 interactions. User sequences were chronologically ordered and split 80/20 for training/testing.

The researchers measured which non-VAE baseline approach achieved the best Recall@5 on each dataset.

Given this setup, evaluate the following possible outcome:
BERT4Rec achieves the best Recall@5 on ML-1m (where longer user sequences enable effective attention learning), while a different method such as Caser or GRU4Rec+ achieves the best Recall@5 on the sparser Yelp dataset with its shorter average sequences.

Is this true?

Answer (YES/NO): NO